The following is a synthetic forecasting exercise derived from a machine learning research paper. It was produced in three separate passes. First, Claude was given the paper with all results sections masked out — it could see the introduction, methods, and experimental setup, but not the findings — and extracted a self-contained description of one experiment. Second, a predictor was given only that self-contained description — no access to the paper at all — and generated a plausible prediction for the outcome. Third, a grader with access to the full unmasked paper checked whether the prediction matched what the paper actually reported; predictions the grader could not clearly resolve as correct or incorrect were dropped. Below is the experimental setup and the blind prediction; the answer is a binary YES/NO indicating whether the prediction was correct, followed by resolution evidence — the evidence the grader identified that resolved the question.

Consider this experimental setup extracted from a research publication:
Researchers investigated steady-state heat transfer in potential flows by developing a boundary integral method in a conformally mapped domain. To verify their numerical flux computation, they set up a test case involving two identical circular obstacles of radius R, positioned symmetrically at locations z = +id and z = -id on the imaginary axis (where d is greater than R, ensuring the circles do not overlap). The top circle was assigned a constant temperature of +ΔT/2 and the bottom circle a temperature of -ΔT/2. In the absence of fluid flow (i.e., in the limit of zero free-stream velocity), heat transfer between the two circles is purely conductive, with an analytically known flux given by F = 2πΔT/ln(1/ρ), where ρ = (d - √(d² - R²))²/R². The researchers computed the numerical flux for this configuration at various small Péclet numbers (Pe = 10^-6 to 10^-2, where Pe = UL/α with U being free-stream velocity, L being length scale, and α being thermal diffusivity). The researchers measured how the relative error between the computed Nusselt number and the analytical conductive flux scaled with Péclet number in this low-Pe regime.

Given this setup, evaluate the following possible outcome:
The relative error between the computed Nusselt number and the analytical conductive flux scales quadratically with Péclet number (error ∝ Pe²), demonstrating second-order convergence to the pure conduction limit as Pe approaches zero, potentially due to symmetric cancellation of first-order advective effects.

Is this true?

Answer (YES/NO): NO